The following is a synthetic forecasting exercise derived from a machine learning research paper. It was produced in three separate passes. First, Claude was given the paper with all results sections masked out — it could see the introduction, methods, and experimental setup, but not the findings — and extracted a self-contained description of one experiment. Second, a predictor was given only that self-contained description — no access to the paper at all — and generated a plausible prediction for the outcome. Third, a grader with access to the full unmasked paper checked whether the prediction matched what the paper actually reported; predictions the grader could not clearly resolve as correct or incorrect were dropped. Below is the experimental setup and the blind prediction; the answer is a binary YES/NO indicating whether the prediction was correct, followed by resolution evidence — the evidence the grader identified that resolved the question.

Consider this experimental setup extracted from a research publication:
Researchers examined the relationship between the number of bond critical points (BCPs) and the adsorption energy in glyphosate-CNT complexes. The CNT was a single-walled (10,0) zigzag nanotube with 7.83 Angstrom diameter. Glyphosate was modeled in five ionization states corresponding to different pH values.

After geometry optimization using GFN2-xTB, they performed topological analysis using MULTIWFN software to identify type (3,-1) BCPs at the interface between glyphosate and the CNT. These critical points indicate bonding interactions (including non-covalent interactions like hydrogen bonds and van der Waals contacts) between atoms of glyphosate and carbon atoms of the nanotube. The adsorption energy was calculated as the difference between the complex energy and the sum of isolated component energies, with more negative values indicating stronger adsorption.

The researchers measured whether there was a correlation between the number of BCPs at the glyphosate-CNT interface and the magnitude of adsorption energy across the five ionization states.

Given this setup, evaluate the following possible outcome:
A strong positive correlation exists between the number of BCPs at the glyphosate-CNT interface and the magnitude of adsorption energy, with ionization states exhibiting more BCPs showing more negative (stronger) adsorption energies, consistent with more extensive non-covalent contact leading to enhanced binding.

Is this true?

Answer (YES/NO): NO